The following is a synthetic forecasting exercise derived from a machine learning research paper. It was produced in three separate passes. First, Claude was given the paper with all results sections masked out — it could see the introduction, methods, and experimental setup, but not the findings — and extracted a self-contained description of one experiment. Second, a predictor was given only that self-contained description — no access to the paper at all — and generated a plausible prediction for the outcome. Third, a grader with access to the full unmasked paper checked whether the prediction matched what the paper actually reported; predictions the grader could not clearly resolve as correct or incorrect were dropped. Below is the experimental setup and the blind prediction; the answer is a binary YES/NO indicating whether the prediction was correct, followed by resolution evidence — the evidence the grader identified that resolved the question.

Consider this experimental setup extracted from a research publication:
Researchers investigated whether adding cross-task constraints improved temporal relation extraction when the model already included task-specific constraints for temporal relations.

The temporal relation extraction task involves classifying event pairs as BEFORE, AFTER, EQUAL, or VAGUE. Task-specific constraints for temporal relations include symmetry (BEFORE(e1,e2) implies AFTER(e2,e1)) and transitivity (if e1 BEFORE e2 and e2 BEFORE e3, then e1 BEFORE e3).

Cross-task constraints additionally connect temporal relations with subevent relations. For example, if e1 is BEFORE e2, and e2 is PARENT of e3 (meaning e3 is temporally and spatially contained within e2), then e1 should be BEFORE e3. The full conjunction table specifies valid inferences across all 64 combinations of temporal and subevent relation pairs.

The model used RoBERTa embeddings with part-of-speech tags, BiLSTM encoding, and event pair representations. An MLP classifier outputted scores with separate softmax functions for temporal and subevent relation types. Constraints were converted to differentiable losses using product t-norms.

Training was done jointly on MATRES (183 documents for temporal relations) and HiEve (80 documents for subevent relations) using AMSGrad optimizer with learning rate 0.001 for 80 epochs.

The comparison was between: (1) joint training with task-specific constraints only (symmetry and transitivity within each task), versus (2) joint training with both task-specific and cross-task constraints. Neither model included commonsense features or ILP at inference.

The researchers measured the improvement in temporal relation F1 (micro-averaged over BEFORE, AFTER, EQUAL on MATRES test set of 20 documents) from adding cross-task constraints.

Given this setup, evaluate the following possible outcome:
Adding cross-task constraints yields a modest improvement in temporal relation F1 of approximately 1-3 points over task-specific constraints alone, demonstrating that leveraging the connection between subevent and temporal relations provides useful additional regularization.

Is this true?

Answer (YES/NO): YES